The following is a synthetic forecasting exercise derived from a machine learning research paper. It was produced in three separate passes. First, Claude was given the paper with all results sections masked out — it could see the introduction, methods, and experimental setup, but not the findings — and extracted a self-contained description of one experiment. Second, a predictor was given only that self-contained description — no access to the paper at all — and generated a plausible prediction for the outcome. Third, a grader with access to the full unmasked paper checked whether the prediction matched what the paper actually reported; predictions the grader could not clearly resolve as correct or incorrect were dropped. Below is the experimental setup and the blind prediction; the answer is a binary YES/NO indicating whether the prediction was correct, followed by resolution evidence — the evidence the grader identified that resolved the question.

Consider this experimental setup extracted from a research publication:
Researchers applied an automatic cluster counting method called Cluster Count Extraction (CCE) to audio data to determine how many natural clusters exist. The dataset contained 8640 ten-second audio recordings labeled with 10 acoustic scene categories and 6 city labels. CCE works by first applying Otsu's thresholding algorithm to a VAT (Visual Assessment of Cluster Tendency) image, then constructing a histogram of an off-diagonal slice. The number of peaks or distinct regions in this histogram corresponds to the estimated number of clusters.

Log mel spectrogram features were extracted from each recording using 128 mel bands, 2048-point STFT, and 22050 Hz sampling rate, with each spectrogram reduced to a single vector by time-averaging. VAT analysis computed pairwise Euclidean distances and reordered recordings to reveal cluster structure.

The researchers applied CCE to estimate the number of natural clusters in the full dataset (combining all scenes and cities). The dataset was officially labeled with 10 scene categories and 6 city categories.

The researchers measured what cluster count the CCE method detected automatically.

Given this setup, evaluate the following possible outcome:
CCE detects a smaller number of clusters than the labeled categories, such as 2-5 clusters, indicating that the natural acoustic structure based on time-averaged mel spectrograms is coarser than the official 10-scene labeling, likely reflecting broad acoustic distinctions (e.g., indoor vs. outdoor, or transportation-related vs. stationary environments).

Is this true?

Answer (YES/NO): NO